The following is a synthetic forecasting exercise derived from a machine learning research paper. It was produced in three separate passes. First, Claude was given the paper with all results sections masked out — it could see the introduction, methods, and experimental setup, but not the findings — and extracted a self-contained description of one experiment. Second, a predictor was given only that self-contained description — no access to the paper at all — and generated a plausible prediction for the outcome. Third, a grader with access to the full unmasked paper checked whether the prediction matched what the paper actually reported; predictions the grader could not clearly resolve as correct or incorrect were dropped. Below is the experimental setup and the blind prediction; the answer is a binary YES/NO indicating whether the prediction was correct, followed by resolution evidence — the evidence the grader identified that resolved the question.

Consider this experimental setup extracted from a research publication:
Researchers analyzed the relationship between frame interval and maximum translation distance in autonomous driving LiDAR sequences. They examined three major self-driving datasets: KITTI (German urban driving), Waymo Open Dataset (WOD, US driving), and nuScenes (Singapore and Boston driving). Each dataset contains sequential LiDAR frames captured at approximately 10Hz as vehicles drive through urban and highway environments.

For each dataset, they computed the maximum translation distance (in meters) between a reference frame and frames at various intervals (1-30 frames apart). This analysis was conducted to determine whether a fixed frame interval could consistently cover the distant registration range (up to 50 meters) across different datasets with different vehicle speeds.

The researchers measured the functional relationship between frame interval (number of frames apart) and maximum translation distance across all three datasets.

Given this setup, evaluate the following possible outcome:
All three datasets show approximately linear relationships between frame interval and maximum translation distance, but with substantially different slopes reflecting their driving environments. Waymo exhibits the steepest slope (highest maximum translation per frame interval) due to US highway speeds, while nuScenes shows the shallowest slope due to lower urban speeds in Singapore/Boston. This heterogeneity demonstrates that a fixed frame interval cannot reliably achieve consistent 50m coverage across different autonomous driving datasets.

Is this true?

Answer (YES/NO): NO